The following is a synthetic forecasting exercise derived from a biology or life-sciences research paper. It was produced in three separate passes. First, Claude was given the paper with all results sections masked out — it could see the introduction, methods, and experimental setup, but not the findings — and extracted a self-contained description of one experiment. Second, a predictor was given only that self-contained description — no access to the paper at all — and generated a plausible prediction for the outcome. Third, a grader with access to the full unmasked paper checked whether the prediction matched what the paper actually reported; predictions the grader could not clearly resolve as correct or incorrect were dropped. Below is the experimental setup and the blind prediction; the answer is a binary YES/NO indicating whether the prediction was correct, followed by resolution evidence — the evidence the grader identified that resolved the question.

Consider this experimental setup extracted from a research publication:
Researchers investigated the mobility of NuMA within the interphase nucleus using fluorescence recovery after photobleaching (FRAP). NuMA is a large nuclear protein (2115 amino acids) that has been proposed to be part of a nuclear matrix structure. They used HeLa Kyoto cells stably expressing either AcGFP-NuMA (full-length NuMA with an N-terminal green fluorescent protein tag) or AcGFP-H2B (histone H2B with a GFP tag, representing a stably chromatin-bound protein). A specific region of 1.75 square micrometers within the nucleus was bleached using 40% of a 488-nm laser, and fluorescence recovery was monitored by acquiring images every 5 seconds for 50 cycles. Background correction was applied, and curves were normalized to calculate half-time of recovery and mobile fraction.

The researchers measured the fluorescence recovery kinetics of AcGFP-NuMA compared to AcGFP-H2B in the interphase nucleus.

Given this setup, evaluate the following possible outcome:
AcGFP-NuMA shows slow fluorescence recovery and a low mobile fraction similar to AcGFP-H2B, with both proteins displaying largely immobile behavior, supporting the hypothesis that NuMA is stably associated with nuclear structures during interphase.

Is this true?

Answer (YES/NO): NO